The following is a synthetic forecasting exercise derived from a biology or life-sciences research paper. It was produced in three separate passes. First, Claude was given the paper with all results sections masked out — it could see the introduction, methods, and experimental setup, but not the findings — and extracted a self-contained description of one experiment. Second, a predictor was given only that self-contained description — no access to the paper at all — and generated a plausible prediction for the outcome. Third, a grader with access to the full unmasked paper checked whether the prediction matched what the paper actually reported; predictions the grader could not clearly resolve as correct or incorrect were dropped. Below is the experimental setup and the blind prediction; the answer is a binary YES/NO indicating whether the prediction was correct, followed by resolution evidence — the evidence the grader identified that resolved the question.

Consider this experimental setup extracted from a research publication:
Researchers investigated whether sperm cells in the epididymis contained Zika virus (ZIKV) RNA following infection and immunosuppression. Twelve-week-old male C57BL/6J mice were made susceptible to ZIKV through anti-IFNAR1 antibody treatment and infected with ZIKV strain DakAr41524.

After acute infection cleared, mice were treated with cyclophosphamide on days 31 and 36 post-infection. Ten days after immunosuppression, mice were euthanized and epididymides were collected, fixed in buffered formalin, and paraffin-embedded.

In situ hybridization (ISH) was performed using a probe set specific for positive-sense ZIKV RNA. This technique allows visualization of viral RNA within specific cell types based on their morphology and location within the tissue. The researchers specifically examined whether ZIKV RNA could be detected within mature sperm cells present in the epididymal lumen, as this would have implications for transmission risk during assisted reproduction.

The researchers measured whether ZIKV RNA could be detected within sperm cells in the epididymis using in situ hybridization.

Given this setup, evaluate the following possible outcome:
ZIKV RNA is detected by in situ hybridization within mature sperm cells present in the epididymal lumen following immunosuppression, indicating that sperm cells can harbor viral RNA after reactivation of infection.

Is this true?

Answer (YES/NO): NO